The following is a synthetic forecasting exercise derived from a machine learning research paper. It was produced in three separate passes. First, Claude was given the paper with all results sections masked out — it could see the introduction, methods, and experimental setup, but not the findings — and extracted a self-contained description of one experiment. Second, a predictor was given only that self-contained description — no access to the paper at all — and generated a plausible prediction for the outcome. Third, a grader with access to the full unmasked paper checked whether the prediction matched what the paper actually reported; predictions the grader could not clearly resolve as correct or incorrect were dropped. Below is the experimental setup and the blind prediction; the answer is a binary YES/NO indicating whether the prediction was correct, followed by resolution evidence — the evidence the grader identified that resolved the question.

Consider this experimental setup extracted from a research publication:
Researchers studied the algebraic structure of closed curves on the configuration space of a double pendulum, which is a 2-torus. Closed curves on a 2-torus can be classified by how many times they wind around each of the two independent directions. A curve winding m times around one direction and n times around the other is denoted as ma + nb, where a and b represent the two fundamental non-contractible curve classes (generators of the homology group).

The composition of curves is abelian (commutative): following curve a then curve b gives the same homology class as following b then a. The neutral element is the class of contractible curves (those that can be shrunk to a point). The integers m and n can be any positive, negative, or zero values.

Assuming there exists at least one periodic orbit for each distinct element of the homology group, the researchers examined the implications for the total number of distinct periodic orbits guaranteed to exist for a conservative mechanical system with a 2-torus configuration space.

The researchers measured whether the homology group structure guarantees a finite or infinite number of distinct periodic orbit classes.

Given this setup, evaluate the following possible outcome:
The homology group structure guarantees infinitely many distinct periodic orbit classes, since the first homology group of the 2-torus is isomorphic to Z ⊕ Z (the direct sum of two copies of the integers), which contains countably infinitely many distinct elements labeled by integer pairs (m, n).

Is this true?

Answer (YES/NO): YES